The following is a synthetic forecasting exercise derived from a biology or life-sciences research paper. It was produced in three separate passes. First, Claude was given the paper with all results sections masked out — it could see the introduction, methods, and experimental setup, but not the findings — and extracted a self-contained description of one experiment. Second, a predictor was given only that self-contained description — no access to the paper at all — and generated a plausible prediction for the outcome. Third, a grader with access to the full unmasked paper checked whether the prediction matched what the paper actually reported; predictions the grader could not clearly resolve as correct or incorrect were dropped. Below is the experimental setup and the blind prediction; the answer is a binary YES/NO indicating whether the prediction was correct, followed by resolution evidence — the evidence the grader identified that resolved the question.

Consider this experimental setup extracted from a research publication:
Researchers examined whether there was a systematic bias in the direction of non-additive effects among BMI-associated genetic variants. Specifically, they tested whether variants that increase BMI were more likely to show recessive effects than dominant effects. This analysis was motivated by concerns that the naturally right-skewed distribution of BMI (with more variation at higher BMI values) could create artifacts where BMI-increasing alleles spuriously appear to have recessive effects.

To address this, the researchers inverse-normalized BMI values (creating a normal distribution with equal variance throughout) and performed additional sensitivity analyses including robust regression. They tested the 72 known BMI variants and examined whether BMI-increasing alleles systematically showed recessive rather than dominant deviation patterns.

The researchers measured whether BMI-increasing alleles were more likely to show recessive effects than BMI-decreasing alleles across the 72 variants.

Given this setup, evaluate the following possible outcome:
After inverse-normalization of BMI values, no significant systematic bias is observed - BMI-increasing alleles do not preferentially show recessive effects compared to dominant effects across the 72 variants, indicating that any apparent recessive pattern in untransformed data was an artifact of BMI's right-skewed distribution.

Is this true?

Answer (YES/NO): NO